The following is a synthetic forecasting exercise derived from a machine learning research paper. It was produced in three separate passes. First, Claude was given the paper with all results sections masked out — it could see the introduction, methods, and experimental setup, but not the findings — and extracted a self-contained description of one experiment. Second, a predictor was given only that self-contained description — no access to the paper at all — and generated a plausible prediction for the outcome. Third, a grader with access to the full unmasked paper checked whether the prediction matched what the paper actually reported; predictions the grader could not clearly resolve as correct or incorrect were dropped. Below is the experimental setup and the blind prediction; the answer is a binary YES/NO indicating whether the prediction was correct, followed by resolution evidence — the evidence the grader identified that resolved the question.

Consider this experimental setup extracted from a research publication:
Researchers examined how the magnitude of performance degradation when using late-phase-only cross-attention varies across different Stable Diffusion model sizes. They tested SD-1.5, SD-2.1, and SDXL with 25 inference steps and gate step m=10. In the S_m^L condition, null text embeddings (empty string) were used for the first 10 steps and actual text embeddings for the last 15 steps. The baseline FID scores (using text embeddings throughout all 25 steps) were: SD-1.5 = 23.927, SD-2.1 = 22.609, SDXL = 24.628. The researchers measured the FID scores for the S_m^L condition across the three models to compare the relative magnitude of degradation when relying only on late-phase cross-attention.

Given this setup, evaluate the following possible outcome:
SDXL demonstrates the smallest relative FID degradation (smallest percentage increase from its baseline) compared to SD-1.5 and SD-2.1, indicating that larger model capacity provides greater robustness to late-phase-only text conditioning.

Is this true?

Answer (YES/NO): NO